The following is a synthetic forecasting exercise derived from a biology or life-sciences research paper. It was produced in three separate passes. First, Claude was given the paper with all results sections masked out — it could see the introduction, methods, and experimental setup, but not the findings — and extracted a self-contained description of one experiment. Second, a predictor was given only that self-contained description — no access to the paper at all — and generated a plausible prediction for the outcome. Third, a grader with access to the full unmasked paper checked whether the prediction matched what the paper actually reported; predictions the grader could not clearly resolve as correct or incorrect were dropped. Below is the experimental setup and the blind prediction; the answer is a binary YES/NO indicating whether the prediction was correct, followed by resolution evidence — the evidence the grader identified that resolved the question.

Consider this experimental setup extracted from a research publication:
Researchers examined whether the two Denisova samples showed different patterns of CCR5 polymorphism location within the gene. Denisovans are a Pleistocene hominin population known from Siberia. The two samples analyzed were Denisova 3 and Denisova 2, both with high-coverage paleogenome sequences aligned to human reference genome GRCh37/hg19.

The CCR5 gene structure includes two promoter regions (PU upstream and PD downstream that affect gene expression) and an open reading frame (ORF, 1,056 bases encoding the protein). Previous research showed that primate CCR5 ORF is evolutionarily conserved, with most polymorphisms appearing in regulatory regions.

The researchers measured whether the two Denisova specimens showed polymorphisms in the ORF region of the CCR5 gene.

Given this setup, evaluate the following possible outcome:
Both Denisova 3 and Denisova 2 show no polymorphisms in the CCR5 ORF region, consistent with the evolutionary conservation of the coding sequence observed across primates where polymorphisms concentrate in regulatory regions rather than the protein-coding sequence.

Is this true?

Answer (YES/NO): NO